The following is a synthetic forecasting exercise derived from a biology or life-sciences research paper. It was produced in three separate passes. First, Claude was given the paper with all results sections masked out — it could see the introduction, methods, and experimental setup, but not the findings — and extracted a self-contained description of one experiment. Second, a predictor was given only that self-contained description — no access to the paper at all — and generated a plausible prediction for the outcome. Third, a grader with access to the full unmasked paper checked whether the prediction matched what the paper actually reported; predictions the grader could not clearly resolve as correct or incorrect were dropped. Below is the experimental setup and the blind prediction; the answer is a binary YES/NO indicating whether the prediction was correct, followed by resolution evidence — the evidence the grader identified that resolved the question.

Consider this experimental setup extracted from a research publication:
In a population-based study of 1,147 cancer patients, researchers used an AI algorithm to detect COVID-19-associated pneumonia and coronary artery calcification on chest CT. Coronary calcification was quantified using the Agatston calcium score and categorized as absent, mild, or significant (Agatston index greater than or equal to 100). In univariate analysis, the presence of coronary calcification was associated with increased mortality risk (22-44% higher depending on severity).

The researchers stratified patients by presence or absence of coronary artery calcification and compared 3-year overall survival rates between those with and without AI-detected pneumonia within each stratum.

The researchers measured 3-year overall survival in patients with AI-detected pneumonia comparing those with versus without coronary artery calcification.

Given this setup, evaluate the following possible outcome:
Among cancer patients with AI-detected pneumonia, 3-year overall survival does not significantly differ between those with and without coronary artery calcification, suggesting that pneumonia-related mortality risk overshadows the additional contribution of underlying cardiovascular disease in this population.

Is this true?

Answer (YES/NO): NO